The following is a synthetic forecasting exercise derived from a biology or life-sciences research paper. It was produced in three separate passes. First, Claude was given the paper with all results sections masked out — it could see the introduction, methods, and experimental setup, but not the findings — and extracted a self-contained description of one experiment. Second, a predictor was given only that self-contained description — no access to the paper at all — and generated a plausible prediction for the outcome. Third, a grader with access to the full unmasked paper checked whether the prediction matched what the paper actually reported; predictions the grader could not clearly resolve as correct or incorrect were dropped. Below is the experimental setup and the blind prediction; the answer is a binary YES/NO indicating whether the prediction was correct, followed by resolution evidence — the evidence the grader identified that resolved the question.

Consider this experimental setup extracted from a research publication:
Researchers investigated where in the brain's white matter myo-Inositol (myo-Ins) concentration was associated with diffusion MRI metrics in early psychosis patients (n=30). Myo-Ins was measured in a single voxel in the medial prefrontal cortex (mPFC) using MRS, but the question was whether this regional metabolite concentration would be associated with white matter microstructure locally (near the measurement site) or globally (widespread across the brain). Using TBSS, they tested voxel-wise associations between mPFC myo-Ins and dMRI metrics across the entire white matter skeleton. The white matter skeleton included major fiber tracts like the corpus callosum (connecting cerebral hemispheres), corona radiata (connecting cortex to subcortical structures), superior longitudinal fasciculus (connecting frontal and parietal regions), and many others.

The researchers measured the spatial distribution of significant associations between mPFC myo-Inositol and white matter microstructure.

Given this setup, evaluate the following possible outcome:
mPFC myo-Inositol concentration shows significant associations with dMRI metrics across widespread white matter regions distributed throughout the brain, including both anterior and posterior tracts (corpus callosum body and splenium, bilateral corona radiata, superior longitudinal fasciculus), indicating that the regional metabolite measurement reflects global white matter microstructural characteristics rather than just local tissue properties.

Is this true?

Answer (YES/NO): NO